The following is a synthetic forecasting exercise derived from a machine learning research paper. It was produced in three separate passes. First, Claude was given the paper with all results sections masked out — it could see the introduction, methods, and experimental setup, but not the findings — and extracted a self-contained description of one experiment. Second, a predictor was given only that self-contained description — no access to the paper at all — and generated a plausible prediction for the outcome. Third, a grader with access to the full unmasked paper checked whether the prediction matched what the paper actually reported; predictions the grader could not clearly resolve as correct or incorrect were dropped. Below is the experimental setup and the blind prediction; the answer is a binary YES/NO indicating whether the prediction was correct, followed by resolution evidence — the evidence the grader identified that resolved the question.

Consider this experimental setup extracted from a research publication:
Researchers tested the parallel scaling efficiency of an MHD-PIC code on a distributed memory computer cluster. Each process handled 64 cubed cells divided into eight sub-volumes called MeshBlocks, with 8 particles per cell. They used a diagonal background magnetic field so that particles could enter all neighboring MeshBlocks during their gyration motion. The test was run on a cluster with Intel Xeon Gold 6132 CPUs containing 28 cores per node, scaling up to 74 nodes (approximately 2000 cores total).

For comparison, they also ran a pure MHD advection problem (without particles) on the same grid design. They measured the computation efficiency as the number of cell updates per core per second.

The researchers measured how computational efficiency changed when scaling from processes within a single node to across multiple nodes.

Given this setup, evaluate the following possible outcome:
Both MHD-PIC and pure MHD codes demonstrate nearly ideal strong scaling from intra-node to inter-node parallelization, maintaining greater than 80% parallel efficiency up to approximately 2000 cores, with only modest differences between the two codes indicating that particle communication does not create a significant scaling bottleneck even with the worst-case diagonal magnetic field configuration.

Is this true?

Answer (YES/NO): NO